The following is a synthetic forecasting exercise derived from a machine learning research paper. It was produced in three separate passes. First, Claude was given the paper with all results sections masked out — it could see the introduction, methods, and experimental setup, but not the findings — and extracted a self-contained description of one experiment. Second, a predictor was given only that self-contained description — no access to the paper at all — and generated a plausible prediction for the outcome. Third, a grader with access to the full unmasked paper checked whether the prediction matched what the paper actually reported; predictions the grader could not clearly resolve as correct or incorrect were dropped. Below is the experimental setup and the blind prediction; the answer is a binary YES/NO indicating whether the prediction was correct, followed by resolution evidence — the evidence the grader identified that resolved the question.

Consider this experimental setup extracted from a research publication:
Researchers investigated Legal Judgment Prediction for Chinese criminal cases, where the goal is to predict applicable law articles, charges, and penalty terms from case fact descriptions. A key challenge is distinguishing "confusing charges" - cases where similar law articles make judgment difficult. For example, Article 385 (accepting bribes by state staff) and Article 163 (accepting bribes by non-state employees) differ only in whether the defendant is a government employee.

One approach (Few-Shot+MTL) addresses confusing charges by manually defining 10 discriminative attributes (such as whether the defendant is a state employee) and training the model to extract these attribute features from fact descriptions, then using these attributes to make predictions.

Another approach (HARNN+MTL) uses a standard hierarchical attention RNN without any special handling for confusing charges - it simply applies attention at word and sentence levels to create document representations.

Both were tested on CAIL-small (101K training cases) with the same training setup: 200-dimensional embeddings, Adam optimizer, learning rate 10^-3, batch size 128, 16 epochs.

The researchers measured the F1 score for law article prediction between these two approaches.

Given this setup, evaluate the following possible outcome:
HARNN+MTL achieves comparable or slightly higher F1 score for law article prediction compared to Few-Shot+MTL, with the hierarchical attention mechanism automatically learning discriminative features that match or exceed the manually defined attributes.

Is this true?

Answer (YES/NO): NO